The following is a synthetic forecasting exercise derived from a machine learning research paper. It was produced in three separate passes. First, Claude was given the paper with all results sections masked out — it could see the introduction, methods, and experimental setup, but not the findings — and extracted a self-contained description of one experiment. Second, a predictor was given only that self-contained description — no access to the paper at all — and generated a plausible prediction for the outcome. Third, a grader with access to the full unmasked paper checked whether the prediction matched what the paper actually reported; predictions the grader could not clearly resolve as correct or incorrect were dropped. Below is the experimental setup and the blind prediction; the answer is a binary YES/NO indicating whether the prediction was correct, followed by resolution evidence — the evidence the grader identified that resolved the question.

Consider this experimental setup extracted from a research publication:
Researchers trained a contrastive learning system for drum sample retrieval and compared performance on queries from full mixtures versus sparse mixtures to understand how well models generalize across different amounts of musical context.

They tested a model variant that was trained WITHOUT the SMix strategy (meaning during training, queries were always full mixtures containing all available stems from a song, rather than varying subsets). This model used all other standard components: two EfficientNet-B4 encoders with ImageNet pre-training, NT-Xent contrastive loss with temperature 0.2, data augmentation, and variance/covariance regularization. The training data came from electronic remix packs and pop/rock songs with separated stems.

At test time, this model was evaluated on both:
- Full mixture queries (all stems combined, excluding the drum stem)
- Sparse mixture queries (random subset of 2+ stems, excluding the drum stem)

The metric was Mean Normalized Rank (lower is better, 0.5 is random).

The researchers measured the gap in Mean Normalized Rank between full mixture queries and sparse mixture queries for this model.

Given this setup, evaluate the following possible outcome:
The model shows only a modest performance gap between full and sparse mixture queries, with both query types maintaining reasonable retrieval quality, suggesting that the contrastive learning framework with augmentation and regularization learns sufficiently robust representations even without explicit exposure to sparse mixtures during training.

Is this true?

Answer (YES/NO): NO